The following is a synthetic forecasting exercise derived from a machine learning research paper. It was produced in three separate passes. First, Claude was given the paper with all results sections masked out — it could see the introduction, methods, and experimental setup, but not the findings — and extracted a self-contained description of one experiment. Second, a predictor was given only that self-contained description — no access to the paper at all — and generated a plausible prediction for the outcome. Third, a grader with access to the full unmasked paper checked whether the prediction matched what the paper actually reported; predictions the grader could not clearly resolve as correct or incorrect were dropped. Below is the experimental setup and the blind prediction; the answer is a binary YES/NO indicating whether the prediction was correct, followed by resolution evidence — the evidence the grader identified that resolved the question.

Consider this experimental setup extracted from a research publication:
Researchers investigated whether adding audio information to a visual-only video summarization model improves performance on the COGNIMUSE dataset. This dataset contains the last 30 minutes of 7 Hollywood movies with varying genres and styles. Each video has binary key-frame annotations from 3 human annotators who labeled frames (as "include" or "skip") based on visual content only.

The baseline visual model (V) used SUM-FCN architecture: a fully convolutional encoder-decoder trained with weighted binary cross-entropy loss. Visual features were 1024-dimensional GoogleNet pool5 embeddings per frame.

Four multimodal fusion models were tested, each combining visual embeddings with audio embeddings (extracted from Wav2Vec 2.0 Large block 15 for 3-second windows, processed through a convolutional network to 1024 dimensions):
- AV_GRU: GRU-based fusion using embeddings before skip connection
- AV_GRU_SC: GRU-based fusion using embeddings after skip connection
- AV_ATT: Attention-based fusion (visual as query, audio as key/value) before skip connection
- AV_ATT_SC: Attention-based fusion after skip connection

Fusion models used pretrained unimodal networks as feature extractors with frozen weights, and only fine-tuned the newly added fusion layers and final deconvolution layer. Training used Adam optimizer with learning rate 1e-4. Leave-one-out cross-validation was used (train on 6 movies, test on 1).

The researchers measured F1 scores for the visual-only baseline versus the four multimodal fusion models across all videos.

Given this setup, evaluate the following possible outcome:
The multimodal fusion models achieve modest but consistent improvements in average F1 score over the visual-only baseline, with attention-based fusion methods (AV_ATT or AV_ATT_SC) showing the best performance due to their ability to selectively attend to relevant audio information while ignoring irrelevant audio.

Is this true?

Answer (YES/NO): NO